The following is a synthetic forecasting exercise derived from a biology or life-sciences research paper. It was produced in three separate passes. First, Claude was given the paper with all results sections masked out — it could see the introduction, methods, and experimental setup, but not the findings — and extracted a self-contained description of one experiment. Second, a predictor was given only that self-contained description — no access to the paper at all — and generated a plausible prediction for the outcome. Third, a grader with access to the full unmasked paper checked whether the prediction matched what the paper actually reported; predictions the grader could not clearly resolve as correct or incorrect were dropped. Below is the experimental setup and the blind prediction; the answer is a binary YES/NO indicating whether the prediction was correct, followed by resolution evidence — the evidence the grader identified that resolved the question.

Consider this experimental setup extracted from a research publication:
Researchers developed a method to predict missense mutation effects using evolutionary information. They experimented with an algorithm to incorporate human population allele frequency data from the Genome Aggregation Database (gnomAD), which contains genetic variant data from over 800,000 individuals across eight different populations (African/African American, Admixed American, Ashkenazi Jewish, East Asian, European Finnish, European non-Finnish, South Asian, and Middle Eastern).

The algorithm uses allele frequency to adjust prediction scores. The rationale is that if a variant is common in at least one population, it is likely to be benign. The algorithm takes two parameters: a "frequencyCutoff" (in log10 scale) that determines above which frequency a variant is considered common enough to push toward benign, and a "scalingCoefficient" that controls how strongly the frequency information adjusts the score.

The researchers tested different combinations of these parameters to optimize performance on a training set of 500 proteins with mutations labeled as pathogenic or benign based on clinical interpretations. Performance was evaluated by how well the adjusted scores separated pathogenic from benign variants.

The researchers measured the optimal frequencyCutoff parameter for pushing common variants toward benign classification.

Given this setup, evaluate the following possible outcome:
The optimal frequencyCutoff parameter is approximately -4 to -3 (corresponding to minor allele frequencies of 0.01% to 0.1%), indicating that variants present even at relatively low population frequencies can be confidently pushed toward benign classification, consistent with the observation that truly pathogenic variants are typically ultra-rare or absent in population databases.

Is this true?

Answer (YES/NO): YES